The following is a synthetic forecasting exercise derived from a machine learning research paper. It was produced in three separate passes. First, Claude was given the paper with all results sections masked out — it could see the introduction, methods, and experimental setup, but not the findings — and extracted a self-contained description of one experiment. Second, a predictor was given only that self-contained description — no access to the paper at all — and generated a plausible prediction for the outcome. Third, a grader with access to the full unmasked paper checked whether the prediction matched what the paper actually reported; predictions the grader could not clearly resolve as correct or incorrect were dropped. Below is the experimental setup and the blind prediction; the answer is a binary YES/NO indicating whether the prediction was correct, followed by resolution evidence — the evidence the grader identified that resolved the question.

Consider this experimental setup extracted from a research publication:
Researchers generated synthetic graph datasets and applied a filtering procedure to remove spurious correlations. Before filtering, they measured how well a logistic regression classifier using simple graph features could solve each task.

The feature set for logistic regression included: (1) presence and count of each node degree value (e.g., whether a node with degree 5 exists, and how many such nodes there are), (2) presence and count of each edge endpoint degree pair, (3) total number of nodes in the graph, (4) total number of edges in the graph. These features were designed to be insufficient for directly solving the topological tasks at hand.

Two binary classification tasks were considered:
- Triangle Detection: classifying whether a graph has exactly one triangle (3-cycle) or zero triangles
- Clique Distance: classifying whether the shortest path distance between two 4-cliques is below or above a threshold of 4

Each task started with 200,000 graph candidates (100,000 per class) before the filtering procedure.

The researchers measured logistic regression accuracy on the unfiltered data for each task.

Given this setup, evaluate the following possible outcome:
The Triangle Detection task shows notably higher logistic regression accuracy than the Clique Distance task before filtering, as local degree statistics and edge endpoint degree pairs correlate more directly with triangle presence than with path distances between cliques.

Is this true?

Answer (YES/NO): NO